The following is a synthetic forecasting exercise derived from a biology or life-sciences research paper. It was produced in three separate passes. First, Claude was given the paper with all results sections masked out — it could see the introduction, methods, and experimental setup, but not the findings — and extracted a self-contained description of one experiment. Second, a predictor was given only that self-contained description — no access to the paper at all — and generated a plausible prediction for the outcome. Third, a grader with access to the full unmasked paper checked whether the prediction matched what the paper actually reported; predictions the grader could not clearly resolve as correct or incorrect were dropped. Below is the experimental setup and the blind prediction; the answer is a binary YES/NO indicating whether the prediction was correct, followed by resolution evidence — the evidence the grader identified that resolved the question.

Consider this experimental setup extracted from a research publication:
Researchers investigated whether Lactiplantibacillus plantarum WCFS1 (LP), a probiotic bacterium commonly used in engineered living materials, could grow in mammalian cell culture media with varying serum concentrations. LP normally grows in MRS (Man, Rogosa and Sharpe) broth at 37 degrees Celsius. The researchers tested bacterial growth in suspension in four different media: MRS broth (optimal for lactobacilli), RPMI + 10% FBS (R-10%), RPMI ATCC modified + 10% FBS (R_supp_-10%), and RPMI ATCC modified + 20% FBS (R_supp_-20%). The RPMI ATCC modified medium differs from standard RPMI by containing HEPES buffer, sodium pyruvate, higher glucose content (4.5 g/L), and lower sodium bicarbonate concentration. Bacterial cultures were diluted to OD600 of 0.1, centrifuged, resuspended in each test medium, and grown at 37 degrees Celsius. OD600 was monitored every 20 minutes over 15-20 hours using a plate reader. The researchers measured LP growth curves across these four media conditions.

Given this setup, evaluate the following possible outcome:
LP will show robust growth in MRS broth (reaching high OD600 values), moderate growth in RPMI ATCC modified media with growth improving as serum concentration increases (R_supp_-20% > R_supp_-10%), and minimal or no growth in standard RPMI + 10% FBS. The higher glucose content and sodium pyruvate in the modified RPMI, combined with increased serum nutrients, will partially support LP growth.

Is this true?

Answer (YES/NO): NO